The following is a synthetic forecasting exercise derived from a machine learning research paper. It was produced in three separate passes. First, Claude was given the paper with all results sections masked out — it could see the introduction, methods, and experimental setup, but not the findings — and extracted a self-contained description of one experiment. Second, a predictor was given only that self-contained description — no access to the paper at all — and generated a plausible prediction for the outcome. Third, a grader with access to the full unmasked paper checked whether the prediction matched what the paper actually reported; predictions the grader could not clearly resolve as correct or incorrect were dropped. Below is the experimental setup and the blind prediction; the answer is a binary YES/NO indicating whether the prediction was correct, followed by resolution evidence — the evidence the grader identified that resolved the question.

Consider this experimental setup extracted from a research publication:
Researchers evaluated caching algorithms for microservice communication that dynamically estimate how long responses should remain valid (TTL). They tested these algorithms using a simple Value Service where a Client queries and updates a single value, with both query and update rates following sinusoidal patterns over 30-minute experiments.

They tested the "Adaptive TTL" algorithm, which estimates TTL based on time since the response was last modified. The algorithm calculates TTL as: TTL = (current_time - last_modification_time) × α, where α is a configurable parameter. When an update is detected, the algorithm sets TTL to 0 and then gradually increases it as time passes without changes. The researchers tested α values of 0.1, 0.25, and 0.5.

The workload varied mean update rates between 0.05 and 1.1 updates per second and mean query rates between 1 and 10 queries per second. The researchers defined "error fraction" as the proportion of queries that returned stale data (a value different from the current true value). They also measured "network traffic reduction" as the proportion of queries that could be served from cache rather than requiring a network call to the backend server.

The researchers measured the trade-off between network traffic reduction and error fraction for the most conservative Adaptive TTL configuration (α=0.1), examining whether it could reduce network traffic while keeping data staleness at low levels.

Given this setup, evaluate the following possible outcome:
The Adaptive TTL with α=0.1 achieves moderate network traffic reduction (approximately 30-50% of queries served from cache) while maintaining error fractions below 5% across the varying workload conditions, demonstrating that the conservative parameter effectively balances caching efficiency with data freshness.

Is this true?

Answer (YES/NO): NO